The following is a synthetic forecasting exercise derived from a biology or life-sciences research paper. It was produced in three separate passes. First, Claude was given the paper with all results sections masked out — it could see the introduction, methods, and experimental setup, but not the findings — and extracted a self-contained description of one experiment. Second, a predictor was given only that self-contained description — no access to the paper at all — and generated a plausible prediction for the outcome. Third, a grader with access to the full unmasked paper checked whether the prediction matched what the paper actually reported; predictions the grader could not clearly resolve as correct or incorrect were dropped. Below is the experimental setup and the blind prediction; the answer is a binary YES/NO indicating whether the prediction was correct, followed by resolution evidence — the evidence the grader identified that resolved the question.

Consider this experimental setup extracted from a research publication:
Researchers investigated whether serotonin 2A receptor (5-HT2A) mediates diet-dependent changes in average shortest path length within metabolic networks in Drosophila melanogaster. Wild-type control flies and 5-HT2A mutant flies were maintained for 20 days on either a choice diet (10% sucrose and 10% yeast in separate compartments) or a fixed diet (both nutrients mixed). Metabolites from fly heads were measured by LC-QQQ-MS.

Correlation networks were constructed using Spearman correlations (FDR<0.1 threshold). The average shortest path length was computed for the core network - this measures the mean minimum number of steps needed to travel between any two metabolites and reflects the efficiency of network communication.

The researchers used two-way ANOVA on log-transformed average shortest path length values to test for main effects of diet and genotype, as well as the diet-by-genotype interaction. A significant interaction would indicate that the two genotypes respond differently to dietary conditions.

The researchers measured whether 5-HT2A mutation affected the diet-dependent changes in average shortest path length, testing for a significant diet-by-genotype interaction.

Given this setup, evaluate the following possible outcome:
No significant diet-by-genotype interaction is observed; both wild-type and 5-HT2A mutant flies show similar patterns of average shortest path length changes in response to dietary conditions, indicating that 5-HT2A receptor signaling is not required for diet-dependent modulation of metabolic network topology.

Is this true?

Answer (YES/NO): NO